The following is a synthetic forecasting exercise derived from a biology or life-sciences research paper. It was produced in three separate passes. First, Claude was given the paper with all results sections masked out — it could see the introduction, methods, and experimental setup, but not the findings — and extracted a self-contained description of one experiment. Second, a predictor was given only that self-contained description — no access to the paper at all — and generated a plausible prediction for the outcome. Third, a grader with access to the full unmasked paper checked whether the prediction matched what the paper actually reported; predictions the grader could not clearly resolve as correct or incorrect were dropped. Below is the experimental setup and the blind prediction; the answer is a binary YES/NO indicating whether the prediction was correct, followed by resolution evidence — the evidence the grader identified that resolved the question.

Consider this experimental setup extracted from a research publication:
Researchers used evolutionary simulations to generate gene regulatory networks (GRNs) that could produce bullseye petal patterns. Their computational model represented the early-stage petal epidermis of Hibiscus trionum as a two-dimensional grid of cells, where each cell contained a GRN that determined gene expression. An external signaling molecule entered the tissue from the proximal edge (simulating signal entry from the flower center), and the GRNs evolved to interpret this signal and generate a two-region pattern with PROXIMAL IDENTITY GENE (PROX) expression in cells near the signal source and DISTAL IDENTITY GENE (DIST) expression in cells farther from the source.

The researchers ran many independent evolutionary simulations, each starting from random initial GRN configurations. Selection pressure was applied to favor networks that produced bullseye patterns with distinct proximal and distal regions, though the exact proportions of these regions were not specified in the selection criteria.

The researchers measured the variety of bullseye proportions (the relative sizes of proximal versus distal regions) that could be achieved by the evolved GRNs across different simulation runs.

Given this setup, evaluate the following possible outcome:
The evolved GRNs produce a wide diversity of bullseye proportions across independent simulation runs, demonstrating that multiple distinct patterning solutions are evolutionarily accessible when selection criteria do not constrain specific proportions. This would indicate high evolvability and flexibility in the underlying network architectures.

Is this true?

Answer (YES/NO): NO